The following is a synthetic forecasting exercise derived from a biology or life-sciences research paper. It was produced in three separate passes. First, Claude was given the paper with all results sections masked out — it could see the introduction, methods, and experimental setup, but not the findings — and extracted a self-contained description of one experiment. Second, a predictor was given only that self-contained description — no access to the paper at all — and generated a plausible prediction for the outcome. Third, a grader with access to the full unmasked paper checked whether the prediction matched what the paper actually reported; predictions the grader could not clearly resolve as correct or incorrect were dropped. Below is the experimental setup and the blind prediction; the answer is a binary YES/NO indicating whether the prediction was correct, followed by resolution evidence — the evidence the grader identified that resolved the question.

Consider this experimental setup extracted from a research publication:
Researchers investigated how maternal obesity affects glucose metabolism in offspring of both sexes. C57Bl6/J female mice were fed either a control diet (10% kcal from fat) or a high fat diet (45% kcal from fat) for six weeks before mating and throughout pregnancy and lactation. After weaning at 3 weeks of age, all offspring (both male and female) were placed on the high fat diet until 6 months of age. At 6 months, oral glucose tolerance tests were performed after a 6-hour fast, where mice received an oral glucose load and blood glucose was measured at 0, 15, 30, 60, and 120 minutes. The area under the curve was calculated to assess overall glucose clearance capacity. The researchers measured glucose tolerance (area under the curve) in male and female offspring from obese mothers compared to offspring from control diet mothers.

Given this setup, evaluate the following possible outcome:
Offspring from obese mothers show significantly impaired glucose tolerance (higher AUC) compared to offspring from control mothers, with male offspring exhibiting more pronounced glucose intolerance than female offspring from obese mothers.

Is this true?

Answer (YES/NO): NO